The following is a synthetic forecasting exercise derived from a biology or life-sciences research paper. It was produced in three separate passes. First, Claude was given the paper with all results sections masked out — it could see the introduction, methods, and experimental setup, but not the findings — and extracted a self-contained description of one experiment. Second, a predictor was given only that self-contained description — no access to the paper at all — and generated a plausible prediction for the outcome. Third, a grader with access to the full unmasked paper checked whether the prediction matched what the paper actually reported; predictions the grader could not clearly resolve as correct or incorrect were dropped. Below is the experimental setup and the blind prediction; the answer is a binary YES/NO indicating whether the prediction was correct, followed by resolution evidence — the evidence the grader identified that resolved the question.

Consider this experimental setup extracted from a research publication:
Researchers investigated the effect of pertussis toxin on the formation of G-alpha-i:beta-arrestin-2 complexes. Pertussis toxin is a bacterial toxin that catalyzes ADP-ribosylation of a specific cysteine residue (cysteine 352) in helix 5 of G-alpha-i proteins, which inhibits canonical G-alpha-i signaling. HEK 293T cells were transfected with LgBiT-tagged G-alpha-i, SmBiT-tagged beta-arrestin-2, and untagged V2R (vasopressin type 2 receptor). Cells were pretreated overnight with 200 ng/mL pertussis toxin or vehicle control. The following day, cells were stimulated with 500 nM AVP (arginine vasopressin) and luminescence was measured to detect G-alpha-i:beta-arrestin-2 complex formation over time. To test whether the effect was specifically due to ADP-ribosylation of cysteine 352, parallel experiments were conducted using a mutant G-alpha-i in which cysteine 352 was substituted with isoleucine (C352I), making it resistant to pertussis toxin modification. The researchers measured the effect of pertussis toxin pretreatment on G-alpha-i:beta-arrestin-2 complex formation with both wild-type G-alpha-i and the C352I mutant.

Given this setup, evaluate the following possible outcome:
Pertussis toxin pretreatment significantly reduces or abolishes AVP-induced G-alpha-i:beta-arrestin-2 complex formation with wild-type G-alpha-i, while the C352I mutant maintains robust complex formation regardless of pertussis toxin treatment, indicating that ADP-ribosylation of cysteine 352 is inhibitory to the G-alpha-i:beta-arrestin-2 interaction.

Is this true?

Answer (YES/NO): YES